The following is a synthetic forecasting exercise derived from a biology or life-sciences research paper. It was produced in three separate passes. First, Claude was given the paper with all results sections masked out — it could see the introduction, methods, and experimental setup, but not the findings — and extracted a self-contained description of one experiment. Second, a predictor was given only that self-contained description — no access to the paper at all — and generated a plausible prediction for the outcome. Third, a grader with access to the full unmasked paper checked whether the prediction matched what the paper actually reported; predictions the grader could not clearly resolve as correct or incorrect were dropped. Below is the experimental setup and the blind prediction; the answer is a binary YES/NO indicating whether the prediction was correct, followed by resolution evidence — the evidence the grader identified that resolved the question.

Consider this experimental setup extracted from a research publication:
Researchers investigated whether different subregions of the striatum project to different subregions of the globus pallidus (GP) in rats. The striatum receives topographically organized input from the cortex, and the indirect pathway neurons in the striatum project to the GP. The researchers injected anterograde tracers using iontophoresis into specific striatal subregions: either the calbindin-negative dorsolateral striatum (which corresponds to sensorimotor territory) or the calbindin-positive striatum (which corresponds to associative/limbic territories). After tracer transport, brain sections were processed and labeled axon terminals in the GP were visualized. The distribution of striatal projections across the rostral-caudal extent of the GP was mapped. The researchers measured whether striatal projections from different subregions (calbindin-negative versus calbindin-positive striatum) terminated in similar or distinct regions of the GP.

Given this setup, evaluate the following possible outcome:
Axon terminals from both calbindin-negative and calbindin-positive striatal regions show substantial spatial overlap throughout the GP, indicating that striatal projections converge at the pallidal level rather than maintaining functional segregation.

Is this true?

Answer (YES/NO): NO